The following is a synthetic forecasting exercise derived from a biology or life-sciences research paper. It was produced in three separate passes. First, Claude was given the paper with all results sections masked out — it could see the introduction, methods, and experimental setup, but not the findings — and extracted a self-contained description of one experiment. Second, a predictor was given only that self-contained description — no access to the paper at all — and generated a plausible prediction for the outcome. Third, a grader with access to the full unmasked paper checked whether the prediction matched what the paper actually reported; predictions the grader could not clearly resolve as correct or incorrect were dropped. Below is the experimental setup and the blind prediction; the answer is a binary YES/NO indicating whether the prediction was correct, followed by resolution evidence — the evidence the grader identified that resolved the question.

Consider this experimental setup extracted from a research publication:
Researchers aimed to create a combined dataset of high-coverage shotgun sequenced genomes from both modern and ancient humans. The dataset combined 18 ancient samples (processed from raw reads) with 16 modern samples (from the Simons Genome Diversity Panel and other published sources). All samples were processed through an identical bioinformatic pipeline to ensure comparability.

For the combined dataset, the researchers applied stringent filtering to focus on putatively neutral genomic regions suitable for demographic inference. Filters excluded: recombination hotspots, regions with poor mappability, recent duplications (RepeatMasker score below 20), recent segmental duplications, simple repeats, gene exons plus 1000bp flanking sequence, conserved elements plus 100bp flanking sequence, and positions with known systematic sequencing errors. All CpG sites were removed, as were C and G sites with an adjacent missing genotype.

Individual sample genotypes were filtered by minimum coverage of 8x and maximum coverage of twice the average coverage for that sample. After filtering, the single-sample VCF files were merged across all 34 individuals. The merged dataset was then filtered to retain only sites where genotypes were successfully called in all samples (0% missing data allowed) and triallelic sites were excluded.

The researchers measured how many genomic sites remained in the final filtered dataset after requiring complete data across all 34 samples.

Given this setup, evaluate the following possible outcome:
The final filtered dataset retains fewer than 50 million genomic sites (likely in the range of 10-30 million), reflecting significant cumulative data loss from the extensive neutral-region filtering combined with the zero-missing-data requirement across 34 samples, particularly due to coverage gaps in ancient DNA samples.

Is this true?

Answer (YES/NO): NO